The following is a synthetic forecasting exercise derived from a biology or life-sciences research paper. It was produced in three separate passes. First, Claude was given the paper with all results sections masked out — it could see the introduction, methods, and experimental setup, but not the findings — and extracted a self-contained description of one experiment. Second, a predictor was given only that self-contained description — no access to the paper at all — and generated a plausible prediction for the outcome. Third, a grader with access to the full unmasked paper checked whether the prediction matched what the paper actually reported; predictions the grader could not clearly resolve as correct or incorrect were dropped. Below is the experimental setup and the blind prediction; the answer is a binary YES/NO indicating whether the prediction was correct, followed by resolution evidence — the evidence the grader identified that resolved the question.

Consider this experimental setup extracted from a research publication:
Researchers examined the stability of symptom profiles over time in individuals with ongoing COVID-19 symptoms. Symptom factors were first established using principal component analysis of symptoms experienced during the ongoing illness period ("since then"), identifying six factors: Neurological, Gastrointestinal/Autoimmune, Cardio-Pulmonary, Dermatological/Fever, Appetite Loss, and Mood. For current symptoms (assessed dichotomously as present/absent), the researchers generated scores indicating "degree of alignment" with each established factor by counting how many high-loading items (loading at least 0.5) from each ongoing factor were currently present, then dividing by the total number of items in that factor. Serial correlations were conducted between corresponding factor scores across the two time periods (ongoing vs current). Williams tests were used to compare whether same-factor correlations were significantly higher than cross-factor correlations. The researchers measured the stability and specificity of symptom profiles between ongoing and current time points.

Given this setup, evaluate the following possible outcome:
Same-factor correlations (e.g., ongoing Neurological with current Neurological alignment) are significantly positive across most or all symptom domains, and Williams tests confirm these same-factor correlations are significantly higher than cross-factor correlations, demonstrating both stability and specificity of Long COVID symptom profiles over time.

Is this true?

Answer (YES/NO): YES